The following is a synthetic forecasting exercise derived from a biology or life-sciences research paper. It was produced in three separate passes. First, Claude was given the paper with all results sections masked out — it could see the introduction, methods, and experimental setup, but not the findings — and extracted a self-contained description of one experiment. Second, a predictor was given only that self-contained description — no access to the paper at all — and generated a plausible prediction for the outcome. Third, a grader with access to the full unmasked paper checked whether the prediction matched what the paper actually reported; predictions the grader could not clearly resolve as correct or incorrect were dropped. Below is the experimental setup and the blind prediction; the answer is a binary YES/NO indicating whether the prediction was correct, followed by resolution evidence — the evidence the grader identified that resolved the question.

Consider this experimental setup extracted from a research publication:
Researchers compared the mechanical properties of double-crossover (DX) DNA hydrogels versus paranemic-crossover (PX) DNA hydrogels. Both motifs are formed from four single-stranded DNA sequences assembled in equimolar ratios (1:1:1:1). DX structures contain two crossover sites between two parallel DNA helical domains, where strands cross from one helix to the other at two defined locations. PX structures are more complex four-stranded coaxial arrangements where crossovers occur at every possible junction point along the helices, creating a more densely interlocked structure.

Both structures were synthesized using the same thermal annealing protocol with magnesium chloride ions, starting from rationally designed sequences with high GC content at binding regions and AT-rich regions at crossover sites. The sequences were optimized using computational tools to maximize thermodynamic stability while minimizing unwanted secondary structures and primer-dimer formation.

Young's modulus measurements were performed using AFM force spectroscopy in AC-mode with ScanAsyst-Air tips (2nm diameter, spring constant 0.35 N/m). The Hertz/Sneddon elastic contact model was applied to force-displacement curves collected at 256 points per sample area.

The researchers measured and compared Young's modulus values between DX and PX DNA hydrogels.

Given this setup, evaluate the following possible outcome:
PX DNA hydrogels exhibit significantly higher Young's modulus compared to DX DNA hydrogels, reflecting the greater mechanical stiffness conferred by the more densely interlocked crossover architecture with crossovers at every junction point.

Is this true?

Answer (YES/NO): YES